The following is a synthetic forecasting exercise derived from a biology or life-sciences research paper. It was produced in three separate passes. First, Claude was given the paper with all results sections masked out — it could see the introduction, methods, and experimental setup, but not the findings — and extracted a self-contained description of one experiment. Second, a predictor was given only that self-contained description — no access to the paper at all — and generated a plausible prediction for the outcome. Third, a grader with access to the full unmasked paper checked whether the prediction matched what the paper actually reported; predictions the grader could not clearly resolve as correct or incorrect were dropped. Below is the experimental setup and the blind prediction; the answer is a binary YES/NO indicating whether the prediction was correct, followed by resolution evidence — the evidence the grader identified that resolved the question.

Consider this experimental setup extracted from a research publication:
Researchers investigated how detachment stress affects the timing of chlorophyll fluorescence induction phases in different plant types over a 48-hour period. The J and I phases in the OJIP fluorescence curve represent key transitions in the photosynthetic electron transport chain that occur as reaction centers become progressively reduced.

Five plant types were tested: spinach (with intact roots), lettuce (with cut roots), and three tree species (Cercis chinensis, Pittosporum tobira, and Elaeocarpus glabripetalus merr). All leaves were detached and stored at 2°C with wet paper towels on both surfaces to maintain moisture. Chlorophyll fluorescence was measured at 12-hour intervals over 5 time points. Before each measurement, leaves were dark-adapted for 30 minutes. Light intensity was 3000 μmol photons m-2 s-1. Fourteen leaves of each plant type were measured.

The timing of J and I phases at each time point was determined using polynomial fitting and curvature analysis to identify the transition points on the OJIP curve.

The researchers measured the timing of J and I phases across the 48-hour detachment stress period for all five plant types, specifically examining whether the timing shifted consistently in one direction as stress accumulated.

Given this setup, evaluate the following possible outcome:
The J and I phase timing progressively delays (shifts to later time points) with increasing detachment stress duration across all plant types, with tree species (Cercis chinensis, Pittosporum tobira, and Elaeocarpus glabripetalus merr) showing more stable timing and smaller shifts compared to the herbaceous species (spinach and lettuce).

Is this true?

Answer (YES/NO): NO